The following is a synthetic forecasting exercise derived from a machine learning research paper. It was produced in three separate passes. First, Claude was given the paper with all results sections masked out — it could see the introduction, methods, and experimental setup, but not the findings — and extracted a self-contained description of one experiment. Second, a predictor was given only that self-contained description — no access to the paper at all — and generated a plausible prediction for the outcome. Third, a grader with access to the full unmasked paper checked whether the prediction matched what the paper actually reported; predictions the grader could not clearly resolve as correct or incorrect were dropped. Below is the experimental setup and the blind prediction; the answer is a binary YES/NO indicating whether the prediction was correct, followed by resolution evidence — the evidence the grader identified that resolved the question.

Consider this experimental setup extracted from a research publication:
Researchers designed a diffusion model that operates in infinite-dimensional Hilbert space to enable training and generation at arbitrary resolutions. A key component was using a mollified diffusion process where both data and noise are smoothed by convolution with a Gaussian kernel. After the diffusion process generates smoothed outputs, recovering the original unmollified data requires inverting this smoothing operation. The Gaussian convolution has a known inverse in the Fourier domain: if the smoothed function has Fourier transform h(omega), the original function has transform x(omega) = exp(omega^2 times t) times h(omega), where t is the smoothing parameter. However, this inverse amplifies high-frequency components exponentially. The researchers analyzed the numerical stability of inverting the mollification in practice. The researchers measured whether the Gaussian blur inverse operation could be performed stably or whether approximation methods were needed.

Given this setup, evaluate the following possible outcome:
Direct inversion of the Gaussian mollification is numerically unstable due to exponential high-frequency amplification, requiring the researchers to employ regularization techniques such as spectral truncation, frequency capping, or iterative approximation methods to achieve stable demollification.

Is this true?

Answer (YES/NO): NO